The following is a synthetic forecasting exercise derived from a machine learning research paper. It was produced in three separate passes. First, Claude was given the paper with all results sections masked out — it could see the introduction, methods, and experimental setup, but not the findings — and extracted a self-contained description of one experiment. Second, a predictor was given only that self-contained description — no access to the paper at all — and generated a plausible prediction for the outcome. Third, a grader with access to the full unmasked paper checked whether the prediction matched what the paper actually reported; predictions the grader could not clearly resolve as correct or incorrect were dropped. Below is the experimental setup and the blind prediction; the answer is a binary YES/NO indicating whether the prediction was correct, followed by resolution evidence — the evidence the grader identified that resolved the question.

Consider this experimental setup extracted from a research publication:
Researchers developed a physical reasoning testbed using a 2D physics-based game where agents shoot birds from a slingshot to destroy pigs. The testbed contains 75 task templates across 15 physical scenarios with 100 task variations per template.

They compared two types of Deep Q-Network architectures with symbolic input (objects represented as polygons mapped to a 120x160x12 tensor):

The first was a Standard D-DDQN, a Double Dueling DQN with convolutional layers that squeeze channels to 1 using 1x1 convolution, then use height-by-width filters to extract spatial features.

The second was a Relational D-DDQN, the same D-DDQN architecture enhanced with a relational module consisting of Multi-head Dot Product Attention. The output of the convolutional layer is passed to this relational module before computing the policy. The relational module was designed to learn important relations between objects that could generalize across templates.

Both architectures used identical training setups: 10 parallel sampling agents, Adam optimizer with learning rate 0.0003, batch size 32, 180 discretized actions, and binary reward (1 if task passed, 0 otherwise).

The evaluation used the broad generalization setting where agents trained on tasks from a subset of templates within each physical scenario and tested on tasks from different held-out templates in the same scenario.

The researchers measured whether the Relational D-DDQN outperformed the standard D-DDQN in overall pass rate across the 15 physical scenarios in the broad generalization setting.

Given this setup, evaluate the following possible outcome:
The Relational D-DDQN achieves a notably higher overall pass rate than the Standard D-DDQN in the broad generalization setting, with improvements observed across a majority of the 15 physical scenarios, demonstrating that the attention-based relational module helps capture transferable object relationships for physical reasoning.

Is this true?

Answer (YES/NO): NO